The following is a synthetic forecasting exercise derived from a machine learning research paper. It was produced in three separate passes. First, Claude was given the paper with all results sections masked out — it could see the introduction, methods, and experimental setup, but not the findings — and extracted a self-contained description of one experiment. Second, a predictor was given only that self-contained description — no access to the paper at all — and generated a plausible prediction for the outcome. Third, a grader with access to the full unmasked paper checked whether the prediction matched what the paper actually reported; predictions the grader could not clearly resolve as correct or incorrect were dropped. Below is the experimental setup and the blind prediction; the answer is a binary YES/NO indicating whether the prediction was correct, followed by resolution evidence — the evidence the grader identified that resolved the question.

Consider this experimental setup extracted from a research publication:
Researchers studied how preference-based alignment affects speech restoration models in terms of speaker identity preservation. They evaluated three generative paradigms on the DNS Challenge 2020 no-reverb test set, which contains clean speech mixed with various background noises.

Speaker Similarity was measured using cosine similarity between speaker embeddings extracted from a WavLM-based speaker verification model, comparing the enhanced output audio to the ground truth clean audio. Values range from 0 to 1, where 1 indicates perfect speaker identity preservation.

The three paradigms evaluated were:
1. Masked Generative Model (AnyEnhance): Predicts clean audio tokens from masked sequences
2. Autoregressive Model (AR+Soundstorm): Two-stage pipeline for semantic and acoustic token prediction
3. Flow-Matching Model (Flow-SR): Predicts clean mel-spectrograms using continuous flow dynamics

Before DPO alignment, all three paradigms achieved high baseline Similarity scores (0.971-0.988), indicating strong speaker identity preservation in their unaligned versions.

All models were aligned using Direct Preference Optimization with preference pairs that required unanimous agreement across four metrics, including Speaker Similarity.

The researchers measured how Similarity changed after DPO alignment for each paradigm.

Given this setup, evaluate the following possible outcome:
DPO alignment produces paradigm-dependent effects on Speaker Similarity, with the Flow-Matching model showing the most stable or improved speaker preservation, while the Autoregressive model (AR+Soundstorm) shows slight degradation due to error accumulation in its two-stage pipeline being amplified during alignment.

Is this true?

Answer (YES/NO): NO